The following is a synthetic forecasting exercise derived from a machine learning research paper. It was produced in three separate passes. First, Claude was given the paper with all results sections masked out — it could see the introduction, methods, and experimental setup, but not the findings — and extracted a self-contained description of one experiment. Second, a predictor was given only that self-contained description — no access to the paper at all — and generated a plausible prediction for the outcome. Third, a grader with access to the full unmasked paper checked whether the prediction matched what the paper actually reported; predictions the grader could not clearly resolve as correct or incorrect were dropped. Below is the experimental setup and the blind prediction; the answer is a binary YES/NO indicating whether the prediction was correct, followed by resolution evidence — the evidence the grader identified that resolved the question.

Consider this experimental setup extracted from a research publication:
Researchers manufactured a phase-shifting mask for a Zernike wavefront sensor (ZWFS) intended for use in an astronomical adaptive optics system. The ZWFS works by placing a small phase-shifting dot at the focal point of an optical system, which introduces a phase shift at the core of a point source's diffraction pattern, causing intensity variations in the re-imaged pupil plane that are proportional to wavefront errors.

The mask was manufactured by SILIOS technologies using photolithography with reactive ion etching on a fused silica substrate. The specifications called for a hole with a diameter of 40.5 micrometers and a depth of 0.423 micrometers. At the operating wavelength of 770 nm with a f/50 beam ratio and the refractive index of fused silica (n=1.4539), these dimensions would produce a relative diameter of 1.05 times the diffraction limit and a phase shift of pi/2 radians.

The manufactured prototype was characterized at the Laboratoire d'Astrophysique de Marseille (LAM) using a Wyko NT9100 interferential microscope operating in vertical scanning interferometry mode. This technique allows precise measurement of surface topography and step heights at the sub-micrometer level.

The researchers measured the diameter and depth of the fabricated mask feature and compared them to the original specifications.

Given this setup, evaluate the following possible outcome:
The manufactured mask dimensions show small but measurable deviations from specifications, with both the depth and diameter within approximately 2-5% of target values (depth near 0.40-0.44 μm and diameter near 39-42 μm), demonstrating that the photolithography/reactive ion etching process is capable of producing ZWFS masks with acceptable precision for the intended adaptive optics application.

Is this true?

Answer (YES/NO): NO